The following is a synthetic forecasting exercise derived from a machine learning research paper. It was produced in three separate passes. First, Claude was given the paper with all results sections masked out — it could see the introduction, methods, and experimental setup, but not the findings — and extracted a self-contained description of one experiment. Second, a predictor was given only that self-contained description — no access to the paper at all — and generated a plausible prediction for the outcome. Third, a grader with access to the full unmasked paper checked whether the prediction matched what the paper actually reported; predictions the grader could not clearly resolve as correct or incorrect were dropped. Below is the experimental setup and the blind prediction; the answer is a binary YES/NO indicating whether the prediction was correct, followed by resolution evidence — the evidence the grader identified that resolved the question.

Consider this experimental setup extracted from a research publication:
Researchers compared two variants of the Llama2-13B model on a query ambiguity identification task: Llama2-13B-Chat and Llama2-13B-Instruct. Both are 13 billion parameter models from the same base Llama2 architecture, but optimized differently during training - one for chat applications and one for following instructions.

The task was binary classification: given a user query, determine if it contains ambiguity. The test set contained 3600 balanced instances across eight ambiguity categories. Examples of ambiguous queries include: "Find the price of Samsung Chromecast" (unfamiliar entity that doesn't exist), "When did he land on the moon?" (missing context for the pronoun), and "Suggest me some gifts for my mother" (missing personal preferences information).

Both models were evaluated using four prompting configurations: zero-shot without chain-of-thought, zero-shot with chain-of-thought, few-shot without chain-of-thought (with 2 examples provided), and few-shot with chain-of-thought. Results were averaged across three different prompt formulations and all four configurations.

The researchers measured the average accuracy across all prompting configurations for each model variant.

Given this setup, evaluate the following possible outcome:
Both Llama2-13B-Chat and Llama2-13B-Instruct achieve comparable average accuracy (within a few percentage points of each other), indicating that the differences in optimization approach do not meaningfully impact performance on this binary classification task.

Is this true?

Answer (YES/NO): NO